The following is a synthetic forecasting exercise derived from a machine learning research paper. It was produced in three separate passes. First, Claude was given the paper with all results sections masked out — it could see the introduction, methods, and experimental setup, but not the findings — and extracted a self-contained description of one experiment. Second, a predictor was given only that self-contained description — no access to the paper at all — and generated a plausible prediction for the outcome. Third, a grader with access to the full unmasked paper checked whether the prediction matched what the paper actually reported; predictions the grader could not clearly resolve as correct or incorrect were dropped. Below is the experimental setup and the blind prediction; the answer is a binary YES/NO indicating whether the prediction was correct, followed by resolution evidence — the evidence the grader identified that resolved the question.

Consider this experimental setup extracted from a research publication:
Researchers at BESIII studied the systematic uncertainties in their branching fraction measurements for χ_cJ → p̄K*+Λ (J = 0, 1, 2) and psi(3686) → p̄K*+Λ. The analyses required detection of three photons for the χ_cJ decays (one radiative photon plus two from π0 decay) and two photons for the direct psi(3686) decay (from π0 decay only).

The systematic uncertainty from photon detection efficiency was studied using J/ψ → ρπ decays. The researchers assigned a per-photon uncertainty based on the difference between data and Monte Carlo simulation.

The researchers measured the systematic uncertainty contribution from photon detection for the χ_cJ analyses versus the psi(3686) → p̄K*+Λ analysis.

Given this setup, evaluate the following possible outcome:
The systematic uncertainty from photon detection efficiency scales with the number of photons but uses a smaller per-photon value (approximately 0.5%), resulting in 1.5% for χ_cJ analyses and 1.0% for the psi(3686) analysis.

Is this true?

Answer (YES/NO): NO